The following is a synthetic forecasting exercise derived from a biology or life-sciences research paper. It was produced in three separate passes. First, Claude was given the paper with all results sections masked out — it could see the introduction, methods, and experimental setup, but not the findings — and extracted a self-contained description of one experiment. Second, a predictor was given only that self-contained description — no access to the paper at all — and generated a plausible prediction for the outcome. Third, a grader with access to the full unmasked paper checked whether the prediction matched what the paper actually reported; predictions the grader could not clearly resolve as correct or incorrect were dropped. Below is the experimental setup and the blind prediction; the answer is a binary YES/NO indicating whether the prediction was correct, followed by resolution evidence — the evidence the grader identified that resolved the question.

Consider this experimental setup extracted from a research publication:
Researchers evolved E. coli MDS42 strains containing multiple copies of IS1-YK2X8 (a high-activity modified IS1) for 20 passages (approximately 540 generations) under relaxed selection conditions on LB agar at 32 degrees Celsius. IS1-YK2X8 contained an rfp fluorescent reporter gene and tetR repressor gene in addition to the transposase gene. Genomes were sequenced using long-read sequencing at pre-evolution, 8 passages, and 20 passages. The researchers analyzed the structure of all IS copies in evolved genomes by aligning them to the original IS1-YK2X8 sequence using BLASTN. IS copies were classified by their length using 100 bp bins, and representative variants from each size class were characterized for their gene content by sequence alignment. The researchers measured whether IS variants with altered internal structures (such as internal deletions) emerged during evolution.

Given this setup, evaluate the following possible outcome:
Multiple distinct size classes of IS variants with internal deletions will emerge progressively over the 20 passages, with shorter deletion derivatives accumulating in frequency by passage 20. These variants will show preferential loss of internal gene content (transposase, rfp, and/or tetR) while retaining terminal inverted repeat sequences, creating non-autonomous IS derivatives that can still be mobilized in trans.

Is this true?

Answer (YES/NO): NO